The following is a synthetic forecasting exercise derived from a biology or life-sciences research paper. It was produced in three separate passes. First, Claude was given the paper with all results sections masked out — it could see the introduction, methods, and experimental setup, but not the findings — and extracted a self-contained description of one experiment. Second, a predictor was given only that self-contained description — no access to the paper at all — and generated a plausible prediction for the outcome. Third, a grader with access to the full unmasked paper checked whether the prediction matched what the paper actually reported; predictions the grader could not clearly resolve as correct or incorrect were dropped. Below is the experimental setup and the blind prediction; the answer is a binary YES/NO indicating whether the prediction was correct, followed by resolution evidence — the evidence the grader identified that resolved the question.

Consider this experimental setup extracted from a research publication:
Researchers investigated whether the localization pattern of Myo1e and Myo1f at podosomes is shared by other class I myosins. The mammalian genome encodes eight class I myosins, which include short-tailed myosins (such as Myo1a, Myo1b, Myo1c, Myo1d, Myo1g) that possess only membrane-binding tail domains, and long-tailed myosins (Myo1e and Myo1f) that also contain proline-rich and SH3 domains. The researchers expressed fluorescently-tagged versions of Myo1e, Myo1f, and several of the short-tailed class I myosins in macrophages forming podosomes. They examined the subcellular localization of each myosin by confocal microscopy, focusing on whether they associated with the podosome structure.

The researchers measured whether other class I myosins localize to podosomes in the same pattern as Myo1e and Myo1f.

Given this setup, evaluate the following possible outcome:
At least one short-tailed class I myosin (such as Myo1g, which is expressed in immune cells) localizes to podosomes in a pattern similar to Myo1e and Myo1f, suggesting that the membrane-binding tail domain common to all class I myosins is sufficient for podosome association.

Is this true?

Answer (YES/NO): NO